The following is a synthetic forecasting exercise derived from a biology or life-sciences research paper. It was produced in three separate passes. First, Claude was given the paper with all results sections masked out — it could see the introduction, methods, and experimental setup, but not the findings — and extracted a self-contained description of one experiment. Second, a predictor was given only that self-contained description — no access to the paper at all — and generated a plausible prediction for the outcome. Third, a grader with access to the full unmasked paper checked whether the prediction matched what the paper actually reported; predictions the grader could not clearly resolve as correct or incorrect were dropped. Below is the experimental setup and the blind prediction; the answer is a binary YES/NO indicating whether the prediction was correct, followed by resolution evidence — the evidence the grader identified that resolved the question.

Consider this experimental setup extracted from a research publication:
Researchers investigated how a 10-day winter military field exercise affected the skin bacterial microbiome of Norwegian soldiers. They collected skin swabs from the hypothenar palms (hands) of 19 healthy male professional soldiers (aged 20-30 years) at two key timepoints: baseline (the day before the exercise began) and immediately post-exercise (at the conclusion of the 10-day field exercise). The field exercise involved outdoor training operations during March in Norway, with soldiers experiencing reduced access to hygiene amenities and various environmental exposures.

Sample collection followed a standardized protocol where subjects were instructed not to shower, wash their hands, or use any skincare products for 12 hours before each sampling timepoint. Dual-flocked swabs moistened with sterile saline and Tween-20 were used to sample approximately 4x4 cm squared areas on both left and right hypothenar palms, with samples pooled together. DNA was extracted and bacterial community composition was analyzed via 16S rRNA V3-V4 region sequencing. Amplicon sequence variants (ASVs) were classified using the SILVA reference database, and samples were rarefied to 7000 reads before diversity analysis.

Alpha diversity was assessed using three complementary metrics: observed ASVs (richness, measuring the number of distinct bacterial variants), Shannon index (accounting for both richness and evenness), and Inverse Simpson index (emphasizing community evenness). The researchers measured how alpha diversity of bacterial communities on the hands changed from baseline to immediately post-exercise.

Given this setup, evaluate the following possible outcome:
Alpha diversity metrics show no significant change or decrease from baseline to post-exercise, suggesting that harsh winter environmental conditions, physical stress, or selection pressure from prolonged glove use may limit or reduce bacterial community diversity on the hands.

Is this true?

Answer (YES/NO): YES